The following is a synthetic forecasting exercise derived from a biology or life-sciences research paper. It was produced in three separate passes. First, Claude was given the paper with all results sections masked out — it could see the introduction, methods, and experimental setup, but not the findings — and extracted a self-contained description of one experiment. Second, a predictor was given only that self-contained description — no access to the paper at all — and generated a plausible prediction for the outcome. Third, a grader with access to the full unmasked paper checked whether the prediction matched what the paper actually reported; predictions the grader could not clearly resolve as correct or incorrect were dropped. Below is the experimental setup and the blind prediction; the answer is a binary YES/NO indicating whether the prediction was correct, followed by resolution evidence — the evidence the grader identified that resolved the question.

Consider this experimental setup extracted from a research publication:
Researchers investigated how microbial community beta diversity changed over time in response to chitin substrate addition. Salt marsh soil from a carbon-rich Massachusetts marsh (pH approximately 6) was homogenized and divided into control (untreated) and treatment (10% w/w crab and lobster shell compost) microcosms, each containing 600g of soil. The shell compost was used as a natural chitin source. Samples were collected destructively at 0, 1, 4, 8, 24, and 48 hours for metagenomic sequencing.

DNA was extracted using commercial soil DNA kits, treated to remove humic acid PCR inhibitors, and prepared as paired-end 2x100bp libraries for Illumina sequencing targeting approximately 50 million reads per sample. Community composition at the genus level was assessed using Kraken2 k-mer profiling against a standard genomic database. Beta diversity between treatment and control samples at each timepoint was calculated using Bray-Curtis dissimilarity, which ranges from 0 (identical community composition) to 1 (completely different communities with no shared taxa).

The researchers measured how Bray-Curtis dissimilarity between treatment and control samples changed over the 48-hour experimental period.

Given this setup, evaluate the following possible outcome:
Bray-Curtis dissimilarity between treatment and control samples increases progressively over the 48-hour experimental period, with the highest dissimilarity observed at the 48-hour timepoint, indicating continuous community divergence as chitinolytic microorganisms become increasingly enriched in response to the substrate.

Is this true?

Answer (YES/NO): NO